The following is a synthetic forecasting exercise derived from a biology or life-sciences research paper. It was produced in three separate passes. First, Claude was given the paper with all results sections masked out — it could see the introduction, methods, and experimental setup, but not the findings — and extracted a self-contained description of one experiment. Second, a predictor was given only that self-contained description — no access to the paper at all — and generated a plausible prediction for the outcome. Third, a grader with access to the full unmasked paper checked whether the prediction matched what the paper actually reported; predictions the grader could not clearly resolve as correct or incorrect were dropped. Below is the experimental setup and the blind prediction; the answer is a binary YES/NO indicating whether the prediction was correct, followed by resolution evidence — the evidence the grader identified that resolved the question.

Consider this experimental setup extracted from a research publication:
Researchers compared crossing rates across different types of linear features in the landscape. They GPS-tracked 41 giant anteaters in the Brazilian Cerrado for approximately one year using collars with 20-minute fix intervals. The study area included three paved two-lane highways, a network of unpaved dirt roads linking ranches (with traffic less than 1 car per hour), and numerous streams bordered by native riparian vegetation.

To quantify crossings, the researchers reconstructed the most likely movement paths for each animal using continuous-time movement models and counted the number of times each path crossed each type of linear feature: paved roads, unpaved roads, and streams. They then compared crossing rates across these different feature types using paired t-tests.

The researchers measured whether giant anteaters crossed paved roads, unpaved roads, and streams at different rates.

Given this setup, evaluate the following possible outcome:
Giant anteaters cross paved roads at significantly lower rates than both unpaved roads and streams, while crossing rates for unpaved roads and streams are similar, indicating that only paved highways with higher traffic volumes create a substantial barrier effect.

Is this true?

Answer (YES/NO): NO